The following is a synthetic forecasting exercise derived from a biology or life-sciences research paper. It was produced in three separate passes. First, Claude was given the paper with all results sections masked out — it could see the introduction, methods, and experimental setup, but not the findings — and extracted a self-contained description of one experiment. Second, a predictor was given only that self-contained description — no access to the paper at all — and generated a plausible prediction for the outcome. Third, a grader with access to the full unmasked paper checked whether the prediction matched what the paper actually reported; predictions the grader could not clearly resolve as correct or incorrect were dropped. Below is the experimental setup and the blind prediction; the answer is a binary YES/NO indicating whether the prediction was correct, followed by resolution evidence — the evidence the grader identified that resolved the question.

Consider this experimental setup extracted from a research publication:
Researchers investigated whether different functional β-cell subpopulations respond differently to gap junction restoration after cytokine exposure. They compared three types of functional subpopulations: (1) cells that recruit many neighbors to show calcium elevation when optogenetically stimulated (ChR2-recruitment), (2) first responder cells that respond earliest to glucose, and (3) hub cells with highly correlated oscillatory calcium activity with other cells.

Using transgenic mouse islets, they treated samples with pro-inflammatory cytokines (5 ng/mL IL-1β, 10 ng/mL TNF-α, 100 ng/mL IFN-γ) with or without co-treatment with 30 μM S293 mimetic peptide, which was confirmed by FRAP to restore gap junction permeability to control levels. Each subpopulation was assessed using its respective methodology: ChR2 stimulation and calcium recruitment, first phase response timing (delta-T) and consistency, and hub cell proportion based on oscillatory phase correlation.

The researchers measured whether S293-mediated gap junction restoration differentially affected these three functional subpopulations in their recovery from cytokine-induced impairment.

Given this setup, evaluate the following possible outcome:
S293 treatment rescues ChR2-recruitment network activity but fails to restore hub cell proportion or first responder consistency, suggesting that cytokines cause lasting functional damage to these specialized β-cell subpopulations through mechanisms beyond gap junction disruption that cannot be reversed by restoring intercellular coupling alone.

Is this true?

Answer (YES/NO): NO